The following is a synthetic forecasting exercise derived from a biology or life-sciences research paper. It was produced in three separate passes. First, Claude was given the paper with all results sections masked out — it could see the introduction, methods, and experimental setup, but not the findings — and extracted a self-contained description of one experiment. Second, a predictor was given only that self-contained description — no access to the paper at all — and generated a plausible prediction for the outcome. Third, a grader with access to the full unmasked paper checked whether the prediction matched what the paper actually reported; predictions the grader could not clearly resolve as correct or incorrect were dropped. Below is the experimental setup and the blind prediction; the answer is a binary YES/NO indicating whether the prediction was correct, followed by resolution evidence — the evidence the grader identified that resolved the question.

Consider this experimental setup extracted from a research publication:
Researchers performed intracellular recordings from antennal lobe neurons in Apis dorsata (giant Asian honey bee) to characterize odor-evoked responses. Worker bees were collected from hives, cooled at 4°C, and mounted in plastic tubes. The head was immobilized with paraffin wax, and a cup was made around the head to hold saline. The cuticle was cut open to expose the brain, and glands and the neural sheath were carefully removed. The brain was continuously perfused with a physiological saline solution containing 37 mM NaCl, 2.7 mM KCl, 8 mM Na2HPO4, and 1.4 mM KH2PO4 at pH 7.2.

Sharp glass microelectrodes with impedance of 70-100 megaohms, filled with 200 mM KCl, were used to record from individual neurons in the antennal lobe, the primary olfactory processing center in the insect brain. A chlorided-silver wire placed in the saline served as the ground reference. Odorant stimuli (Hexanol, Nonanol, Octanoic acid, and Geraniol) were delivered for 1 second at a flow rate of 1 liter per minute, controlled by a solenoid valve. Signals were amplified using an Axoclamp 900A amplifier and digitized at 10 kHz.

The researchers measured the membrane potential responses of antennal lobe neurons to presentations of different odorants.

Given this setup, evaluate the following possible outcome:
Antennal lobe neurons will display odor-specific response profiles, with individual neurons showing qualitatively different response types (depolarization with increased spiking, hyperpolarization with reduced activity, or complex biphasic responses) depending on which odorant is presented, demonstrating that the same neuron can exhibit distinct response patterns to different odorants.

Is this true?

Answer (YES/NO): YES